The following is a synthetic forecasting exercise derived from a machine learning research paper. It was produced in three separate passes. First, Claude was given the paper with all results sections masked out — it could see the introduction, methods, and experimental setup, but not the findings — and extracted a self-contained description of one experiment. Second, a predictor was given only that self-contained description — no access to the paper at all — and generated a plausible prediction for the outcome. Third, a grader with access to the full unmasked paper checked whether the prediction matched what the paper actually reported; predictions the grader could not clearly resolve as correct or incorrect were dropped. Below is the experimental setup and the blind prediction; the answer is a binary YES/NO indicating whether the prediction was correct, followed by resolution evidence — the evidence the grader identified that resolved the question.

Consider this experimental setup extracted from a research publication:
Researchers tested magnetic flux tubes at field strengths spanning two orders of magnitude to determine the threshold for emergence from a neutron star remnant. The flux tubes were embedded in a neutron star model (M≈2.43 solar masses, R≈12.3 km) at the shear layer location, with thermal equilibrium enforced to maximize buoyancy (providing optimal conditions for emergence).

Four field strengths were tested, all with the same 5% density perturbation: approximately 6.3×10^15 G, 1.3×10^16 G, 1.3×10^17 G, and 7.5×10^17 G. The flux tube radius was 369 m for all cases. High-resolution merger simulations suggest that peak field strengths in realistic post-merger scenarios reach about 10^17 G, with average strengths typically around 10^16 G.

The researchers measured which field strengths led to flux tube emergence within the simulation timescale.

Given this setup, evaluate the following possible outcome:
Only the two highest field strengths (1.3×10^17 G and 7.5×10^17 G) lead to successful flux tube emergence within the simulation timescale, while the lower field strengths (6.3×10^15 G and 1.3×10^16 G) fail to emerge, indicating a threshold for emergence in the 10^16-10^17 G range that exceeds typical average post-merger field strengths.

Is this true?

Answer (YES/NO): NO